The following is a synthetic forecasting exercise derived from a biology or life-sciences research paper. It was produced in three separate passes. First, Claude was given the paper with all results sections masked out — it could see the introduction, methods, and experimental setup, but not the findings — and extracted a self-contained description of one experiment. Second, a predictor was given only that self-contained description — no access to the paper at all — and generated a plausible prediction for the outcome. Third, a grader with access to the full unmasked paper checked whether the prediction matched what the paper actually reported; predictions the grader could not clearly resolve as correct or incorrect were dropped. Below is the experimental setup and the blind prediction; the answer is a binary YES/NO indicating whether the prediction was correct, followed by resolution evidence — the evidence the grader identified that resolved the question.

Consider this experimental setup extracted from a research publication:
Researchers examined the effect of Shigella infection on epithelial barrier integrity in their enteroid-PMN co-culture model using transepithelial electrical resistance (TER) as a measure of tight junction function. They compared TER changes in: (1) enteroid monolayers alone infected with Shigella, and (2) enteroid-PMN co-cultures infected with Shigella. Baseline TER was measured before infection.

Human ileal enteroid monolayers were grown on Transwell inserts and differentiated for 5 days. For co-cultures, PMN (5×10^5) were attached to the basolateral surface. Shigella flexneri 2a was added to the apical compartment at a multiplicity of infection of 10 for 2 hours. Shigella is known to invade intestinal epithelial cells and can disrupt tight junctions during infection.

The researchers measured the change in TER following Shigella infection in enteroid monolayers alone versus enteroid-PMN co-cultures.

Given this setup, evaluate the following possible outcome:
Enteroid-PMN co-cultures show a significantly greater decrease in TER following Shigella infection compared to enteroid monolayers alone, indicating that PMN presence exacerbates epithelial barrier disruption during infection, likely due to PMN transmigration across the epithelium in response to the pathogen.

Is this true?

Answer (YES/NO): YES